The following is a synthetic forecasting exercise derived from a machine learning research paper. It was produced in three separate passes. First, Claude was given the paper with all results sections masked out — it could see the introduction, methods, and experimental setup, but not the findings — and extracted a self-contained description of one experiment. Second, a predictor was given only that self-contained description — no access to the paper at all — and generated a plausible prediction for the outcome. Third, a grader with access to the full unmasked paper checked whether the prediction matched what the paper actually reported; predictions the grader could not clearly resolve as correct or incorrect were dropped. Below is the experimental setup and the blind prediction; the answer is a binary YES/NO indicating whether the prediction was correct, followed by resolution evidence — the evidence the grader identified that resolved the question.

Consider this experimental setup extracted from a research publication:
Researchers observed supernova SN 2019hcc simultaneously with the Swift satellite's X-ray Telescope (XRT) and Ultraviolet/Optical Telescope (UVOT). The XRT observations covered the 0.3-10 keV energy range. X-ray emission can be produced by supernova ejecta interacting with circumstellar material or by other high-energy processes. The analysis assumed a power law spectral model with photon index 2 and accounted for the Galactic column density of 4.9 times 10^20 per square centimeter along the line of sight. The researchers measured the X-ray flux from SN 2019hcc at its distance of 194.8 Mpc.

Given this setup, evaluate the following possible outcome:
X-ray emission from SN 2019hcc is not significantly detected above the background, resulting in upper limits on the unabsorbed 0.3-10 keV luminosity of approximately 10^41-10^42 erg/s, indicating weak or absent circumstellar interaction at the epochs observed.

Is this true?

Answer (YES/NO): YES